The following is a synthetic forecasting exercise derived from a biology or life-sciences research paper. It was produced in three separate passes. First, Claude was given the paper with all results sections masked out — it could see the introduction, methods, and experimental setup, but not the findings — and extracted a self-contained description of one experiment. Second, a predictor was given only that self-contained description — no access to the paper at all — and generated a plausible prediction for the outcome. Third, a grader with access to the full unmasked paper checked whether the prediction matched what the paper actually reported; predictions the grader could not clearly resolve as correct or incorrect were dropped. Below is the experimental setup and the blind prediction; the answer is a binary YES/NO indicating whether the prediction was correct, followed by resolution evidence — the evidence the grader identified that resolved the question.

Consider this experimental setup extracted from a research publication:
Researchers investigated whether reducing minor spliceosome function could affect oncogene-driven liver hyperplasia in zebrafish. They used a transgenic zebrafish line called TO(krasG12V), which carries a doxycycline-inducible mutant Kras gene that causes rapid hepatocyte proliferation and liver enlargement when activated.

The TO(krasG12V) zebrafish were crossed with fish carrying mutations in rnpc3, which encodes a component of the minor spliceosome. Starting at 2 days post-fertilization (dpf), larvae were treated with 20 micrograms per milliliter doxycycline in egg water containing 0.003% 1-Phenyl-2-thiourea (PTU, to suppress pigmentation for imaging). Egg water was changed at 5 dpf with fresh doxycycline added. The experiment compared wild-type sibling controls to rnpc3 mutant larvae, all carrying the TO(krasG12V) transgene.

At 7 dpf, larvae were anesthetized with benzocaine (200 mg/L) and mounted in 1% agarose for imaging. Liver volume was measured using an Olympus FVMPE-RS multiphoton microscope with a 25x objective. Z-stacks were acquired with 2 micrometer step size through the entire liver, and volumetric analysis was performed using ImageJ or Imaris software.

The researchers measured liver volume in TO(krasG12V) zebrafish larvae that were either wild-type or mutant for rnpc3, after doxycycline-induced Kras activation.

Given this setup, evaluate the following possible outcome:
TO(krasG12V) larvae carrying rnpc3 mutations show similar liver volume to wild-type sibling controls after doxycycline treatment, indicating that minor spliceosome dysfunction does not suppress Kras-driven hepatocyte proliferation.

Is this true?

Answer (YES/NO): NO